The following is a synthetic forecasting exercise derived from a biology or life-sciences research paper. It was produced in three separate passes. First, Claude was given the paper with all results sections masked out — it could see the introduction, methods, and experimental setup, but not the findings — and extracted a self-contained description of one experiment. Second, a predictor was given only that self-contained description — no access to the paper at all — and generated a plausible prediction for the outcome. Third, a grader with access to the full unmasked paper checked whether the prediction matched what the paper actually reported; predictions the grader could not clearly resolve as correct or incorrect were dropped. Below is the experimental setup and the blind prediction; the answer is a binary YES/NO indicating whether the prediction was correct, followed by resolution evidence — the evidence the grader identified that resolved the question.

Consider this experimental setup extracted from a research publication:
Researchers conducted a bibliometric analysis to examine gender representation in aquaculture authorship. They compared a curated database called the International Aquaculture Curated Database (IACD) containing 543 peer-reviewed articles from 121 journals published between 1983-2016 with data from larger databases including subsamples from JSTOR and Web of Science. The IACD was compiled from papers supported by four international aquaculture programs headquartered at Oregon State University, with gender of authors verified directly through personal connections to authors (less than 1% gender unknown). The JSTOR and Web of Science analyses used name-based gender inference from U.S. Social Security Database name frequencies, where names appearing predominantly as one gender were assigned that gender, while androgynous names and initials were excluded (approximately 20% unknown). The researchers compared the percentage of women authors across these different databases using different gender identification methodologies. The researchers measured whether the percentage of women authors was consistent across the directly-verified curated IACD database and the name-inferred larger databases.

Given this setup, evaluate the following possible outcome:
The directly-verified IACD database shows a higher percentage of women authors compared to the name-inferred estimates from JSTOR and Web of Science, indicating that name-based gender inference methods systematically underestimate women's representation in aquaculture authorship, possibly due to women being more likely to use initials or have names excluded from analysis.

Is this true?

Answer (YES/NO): NO